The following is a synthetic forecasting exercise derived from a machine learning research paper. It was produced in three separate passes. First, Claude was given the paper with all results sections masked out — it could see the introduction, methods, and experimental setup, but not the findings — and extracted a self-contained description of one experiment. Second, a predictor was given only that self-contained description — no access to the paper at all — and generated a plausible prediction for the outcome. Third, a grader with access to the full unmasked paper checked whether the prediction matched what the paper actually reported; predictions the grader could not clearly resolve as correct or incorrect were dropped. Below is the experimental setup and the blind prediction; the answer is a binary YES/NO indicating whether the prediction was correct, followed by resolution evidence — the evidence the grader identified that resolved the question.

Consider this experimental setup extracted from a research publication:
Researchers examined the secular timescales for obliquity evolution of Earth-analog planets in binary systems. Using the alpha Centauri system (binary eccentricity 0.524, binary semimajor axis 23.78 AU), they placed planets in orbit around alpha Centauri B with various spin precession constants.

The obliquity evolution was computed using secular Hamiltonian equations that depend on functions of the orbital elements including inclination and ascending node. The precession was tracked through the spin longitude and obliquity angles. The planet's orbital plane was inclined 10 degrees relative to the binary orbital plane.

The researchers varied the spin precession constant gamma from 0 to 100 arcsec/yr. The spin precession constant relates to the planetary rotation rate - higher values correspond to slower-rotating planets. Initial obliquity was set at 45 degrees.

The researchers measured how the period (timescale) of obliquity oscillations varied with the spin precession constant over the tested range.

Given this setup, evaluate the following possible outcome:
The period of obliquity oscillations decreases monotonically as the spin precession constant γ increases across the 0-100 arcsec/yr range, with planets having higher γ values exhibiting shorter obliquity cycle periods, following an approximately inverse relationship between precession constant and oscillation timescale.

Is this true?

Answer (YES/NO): NO